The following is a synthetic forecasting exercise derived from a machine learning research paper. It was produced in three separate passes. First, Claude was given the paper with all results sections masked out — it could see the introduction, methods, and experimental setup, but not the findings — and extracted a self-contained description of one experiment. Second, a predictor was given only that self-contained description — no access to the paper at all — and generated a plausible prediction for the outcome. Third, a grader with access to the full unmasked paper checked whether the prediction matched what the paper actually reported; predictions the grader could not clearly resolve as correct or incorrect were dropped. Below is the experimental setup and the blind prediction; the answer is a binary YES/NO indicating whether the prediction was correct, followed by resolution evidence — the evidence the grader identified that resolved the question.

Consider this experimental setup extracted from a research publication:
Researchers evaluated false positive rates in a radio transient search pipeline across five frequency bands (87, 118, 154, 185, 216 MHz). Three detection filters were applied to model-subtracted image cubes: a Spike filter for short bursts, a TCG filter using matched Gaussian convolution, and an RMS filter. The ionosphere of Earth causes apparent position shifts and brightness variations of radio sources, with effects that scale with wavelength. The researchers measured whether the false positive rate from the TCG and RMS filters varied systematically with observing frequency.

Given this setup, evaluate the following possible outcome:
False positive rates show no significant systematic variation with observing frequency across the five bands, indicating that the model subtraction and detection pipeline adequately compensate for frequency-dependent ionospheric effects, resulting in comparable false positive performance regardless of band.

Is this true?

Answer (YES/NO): NO